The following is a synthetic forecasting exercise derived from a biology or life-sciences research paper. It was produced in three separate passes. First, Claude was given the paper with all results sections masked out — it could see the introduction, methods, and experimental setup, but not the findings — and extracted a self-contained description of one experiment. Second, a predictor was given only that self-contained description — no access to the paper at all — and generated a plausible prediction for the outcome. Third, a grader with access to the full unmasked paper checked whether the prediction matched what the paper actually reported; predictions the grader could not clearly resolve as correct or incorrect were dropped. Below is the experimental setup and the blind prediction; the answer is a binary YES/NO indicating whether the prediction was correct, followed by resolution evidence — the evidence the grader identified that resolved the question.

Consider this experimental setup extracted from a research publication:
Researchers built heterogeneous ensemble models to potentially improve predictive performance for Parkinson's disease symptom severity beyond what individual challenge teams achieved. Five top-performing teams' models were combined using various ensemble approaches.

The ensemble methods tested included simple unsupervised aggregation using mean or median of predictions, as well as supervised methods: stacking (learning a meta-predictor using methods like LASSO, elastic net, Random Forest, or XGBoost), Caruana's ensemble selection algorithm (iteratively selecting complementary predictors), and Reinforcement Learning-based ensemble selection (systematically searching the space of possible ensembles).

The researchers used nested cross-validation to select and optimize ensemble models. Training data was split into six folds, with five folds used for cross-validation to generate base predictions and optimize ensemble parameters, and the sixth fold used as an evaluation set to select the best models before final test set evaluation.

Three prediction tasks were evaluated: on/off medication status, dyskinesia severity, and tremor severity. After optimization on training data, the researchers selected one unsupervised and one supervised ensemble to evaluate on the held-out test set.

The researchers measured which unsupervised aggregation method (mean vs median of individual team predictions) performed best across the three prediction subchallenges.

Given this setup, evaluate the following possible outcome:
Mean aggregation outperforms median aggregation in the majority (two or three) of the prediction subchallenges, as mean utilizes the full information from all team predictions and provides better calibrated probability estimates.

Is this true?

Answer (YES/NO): NO